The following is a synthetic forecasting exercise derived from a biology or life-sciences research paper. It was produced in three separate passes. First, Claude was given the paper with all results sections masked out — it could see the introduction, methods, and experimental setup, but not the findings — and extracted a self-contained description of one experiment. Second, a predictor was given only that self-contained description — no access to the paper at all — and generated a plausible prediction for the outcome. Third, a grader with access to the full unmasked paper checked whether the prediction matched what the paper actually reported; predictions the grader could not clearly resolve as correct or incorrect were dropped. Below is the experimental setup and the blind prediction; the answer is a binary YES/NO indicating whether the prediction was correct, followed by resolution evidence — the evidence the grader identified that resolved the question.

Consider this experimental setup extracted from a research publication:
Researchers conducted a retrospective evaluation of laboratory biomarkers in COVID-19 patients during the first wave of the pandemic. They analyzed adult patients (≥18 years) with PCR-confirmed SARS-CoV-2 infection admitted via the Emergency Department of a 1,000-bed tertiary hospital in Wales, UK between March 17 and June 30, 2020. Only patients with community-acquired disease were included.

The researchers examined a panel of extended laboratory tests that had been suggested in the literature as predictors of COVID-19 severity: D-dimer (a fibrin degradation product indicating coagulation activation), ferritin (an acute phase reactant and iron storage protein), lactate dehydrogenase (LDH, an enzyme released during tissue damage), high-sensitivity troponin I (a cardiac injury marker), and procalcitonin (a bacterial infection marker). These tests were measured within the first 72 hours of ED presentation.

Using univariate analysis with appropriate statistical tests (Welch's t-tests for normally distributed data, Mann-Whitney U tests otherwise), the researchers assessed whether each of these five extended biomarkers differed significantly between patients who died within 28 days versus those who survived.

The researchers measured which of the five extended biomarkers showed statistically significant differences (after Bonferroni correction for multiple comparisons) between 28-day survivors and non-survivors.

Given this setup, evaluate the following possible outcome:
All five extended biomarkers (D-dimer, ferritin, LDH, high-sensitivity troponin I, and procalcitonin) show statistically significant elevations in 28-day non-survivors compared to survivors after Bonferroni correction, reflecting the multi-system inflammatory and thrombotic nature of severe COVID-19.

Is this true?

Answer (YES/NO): NO